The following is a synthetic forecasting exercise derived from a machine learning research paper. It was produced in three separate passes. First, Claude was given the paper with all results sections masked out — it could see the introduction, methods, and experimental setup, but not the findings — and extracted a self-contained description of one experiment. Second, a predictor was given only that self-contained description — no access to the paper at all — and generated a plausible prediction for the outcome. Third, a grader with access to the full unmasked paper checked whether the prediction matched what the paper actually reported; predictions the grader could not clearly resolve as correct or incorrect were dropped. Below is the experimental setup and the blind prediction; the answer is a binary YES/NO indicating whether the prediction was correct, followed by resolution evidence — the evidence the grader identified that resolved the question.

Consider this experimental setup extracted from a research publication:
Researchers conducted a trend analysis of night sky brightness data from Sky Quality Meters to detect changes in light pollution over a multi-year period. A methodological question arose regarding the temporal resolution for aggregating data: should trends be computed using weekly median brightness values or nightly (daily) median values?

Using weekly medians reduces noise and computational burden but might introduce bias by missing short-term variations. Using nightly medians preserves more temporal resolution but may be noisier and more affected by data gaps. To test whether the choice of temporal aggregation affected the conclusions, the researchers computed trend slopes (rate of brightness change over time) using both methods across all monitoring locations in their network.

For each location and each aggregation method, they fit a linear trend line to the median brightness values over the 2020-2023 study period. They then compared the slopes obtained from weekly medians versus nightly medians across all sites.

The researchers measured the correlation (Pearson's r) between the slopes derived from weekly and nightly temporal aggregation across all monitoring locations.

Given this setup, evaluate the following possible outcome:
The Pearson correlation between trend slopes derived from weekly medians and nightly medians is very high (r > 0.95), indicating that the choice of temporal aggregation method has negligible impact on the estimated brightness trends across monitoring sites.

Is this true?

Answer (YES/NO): YES